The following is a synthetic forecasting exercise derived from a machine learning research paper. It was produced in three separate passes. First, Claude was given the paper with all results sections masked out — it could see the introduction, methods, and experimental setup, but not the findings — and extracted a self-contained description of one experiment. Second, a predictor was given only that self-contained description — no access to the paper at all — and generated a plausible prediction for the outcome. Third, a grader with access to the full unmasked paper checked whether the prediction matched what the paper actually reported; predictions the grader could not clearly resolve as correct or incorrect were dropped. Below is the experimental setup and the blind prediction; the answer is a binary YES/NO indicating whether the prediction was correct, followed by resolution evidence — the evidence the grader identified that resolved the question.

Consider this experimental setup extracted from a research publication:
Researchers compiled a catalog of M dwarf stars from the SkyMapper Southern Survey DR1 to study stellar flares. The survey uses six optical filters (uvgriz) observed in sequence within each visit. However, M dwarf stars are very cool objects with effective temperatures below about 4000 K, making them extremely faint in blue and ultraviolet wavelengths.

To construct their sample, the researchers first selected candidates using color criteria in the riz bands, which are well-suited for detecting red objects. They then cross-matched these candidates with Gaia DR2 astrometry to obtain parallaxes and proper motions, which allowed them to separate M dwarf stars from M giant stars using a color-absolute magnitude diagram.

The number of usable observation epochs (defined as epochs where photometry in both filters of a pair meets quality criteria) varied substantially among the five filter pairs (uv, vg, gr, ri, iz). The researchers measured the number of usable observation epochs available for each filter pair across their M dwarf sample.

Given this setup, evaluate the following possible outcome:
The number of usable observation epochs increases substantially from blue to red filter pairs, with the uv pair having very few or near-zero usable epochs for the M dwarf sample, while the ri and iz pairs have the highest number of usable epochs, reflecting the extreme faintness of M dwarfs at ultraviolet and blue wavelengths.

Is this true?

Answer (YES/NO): NO